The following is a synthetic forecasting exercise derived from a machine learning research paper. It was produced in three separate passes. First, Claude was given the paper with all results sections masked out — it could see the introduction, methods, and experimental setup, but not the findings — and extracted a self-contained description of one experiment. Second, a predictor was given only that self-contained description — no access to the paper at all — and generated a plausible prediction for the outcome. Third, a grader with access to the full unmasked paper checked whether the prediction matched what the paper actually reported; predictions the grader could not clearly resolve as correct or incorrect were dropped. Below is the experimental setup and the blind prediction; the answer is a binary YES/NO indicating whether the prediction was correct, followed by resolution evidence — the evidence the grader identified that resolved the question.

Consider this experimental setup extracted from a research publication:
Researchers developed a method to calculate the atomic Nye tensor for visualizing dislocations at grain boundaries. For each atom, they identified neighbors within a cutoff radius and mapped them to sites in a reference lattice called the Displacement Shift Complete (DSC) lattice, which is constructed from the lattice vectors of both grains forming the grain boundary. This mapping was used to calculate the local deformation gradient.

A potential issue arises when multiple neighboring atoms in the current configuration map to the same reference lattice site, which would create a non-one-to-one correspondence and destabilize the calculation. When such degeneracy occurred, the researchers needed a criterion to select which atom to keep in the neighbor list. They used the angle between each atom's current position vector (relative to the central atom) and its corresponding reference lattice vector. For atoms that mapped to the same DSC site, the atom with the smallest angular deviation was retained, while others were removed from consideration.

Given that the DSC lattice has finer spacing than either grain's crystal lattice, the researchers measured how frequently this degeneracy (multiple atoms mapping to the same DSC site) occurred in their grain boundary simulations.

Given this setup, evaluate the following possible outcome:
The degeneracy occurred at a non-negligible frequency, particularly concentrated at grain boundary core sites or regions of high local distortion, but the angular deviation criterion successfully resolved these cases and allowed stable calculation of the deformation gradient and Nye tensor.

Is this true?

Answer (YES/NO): NO